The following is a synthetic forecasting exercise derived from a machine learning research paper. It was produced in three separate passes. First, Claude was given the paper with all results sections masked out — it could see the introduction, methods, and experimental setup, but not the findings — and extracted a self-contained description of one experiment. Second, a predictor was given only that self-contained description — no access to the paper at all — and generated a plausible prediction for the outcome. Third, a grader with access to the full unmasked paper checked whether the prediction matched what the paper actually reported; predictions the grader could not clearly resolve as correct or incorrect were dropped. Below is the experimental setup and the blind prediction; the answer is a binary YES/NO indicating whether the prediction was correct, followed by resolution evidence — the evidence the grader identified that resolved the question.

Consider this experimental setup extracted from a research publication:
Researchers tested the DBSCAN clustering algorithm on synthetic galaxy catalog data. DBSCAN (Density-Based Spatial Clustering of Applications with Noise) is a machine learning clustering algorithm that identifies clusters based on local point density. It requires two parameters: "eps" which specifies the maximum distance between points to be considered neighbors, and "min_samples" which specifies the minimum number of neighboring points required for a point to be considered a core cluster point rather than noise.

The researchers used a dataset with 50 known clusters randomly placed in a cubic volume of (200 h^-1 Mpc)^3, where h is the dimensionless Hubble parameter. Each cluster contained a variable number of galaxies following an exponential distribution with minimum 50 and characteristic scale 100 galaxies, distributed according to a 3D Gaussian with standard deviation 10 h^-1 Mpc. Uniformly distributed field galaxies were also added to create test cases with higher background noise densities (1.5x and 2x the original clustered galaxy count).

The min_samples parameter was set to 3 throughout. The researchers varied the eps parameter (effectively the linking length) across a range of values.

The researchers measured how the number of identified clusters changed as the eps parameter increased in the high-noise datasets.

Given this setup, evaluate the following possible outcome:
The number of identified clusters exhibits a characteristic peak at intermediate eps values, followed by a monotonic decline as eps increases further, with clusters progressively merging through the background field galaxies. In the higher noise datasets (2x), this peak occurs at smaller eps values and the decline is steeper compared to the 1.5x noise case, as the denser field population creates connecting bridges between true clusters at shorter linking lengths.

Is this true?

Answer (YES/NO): NO